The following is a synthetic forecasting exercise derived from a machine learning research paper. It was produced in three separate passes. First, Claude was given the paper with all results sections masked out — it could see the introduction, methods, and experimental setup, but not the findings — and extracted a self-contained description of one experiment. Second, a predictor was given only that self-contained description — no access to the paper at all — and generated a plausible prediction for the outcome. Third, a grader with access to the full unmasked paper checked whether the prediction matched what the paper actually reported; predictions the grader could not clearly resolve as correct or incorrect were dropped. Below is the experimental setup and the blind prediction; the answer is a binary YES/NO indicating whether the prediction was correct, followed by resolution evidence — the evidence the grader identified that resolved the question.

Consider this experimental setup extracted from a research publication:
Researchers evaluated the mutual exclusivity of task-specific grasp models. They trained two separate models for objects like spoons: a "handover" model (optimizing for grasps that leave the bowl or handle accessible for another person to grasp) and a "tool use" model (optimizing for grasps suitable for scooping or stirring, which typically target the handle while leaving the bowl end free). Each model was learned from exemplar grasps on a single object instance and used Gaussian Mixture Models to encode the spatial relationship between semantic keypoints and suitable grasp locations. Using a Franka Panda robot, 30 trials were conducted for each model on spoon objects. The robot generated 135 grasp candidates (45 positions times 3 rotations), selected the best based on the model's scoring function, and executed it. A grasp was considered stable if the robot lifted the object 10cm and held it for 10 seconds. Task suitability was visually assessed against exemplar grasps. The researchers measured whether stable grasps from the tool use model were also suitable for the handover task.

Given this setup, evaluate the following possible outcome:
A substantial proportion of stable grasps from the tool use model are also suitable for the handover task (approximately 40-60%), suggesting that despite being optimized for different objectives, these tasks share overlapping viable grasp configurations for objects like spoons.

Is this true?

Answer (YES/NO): NO